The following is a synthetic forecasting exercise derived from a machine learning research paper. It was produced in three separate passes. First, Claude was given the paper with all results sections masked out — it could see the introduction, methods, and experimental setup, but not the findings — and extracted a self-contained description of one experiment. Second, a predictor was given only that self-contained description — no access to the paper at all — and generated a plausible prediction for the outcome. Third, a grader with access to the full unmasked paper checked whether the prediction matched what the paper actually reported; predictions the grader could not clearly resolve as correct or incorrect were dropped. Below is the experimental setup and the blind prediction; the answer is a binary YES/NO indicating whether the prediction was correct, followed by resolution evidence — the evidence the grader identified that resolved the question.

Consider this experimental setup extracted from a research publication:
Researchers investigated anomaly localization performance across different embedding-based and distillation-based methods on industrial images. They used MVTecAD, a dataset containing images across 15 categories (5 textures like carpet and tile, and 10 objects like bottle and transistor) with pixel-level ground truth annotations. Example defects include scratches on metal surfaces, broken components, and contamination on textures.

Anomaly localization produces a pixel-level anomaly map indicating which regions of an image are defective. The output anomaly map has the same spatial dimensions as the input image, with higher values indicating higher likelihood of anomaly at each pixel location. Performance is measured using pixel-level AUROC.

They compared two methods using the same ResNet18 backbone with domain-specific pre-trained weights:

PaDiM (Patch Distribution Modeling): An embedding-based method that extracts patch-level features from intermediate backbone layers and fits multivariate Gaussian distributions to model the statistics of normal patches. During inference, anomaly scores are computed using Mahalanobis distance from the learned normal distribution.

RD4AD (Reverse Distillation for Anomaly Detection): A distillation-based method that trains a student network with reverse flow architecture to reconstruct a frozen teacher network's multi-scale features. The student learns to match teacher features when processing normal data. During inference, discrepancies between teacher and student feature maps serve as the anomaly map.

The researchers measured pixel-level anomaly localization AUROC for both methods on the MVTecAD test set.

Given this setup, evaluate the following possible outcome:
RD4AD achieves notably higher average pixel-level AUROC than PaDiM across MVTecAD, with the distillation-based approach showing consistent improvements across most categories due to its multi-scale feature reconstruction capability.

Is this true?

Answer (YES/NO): YES